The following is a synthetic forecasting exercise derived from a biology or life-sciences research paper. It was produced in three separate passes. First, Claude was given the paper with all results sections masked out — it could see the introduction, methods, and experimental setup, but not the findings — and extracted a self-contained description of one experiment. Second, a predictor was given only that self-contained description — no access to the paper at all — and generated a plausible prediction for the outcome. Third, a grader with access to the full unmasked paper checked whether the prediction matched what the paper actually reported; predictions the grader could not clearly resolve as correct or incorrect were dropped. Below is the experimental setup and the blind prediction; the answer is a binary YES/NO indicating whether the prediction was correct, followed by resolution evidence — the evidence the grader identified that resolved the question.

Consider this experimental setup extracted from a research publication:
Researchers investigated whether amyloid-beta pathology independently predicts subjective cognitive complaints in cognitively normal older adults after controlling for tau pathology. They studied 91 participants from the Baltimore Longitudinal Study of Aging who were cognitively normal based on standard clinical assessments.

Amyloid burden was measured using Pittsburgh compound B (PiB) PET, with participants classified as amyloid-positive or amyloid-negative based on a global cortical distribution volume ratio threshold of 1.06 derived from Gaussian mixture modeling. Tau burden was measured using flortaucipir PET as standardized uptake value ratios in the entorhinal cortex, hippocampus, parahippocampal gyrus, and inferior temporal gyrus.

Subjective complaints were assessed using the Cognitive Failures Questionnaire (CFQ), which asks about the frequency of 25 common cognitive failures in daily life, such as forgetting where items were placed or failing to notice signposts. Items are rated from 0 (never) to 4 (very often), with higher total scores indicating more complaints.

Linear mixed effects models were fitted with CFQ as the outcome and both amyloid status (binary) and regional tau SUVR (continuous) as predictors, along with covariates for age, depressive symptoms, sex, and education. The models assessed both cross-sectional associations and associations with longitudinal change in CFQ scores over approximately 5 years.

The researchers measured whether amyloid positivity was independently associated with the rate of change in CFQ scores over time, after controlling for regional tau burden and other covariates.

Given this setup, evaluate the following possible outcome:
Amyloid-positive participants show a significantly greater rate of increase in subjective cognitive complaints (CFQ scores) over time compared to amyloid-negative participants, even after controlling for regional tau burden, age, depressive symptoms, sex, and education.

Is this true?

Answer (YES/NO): NO